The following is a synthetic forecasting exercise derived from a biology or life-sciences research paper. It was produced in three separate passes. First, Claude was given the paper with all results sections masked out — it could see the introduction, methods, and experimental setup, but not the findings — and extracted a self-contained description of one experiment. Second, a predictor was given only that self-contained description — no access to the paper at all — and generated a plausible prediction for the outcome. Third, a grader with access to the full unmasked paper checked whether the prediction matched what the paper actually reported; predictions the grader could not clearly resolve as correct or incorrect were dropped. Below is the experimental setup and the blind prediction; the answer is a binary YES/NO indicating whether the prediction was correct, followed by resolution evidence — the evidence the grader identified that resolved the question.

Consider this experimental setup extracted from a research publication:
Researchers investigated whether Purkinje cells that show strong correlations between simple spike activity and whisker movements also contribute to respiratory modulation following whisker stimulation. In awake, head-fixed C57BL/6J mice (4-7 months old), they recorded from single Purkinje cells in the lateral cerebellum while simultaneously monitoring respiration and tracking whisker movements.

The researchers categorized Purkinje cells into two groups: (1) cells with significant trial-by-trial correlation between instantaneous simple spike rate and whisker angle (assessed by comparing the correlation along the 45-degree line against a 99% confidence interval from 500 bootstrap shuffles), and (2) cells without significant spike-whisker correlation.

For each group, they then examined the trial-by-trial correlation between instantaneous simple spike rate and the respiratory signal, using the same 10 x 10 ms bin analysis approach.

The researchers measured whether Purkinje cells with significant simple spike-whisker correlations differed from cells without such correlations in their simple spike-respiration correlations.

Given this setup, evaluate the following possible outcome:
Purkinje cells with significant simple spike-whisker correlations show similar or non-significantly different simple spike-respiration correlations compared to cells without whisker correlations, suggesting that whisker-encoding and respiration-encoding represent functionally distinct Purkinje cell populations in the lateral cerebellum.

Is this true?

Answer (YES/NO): NO